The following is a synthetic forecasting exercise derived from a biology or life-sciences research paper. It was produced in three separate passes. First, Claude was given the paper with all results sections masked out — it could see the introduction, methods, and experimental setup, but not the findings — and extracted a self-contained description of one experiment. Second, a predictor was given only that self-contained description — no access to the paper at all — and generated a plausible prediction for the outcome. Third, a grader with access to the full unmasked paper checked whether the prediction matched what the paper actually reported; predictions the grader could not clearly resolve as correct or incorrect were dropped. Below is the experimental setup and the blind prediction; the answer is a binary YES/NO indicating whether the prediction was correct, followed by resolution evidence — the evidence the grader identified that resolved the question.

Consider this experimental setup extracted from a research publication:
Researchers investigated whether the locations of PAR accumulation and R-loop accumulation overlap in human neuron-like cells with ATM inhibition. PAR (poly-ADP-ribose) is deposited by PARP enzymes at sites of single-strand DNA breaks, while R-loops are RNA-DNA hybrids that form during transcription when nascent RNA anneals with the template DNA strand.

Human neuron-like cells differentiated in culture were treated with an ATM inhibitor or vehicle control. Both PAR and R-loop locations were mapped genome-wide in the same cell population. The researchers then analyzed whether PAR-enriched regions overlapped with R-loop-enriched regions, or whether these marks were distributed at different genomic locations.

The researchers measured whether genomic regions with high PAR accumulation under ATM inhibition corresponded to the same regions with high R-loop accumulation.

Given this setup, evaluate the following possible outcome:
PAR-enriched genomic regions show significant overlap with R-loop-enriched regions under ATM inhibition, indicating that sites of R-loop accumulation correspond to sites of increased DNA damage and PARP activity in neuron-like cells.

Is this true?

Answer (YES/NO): YES